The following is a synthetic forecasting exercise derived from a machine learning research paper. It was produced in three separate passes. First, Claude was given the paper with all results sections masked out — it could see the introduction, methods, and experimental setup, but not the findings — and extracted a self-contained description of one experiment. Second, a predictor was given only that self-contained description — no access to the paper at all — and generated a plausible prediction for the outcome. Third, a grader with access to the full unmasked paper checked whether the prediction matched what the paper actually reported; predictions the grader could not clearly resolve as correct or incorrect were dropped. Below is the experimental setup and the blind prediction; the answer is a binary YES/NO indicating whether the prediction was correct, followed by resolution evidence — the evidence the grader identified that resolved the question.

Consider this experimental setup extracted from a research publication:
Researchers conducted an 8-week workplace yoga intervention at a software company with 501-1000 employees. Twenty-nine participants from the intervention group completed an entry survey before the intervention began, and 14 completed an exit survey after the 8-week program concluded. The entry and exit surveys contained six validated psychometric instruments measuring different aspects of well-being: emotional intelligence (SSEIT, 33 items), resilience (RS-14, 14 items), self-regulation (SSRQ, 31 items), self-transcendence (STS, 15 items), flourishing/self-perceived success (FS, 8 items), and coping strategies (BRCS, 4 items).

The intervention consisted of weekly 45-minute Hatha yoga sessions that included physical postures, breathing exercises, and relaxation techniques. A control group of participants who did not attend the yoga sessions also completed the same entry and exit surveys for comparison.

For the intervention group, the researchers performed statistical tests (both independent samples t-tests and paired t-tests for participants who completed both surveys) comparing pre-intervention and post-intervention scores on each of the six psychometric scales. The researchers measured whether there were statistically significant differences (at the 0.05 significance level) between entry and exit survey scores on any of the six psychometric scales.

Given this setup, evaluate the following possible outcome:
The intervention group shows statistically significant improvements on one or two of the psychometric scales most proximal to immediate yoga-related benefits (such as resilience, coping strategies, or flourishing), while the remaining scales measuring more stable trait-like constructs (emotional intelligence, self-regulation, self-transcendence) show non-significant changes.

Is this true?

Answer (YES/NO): NO